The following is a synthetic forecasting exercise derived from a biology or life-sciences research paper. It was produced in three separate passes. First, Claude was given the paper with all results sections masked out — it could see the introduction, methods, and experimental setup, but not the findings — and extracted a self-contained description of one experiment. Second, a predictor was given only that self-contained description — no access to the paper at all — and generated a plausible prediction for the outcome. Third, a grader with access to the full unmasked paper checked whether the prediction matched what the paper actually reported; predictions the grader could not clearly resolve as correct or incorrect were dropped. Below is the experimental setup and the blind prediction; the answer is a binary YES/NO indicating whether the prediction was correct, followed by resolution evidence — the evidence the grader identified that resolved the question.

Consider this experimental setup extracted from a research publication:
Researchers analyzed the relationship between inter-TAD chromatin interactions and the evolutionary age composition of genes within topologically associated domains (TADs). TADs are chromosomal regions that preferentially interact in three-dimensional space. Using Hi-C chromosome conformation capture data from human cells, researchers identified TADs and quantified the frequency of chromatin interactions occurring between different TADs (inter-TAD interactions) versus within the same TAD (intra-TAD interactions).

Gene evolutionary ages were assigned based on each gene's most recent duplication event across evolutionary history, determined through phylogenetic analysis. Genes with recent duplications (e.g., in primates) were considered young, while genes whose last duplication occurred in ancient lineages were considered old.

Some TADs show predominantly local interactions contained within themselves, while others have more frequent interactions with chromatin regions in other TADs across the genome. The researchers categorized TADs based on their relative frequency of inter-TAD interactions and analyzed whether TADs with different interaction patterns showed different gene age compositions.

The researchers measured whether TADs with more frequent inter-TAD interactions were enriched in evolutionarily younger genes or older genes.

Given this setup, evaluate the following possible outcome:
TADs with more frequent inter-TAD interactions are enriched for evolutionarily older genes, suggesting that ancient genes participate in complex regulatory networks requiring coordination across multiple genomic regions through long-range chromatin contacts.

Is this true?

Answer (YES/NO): YES